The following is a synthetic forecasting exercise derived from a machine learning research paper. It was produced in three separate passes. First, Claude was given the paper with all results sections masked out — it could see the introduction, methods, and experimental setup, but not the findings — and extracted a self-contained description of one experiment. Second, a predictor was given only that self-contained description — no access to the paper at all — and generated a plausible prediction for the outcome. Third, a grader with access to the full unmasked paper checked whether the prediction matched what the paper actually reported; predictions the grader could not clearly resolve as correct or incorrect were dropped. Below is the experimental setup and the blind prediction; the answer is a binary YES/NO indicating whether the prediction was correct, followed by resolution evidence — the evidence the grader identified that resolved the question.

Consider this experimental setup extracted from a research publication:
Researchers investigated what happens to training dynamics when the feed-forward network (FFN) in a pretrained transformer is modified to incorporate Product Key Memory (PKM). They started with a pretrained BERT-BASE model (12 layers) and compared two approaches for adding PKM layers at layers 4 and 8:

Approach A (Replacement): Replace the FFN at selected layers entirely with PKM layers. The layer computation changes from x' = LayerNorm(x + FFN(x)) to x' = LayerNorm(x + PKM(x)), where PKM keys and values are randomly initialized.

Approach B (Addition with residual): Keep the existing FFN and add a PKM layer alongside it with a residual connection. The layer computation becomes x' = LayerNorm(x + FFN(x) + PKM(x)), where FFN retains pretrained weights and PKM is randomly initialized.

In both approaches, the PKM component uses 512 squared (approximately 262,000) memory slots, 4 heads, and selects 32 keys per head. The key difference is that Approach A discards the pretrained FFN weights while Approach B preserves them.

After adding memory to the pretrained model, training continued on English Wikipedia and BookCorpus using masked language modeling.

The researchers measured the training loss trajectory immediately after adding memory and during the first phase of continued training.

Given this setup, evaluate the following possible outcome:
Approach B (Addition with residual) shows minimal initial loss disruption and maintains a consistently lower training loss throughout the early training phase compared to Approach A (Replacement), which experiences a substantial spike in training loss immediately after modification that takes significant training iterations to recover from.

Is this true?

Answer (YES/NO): YES